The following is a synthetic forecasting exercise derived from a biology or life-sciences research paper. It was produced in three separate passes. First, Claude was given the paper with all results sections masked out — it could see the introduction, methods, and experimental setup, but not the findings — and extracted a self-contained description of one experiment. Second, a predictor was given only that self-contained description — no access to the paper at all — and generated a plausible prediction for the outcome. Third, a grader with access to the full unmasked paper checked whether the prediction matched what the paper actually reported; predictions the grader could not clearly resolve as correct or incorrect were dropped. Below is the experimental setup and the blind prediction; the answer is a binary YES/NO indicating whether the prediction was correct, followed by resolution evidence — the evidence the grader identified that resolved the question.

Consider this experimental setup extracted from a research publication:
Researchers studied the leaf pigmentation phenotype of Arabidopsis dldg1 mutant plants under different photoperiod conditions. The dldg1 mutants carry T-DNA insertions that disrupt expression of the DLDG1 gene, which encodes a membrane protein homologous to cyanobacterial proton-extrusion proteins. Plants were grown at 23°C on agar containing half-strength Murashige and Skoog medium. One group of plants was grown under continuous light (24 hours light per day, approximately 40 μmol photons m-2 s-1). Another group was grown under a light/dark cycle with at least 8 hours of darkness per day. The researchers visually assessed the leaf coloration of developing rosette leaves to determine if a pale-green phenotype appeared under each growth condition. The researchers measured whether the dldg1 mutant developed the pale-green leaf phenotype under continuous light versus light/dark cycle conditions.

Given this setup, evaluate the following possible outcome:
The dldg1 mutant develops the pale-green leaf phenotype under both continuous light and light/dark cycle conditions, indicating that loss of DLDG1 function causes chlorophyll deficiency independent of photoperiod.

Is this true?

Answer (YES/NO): NO